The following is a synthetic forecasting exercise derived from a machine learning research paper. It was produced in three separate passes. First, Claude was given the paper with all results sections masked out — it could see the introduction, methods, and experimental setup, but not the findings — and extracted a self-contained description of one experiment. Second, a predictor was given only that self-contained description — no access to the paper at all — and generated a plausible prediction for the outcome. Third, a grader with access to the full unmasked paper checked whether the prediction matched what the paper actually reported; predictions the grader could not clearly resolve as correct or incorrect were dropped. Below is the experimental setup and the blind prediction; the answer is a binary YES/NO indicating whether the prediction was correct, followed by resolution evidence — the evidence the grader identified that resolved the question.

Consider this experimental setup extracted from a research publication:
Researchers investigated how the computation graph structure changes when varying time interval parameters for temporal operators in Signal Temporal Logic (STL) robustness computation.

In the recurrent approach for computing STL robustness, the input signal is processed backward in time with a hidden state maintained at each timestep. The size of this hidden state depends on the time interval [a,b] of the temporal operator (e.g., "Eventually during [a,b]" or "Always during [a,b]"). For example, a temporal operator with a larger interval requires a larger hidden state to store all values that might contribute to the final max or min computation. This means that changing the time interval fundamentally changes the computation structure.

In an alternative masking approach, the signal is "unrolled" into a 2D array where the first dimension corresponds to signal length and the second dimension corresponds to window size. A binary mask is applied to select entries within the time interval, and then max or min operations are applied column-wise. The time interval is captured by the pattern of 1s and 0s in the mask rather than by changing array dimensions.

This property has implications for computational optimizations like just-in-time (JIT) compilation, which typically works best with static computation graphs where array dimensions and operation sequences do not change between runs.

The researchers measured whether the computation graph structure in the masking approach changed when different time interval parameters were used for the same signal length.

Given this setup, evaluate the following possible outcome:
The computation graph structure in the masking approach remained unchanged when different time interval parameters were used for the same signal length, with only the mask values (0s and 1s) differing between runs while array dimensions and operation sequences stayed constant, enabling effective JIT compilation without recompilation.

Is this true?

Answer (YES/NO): YES